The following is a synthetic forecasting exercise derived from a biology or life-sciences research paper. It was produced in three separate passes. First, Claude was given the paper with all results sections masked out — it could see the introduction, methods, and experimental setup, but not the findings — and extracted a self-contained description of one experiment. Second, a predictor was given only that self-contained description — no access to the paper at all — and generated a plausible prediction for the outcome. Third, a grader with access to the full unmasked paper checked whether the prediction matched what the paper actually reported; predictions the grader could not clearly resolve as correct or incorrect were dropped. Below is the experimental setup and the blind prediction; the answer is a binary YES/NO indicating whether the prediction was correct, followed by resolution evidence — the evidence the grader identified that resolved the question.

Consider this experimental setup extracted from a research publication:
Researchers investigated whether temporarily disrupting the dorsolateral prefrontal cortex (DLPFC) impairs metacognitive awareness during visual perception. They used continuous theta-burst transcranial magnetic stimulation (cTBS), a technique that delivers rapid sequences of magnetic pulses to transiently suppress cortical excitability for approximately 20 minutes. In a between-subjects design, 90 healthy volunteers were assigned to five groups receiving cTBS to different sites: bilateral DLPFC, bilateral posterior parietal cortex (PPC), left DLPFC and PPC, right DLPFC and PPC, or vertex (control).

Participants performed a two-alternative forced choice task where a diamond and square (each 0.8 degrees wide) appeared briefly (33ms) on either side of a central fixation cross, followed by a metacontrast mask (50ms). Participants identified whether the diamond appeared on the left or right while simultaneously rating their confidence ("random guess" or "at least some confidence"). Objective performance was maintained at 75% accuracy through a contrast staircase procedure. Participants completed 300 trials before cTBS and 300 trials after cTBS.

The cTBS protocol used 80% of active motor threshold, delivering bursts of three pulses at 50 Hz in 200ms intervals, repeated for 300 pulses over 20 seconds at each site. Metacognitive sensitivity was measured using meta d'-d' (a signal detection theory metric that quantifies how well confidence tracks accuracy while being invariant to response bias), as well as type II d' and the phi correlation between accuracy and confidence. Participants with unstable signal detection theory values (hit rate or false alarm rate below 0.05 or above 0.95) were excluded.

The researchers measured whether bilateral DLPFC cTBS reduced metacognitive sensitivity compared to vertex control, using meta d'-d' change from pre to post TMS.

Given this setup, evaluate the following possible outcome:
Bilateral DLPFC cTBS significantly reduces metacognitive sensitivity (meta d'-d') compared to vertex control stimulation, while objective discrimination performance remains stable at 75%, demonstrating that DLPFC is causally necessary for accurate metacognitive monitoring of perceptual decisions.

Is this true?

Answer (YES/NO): NO